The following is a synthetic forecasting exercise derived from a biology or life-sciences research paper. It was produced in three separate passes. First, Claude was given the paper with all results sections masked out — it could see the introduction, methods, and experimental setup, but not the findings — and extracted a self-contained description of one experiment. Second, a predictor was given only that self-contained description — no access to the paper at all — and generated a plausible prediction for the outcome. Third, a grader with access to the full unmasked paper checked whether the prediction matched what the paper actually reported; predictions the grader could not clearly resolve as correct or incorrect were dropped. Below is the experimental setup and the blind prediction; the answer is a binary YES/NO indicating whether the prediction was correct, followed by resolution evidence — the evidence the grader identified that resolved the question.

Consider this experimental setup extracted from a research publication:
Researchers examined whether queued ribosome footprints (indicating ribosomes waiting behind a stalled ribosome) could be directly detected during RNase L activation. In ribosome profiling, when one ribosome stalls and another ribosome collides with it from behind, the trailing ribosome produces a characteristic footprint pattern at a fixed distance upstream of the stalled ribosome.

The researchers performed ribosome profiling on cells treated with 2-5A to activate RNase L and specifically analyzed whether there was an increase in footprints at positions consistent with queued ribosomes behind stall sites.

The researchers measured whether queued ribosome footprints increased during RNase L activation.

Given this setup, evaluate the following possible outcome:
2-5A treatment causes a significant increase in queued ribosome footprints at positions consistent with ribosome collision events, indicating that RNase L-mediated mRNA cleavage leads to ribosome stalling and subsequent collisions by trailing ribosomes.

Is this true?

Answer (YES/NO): NO